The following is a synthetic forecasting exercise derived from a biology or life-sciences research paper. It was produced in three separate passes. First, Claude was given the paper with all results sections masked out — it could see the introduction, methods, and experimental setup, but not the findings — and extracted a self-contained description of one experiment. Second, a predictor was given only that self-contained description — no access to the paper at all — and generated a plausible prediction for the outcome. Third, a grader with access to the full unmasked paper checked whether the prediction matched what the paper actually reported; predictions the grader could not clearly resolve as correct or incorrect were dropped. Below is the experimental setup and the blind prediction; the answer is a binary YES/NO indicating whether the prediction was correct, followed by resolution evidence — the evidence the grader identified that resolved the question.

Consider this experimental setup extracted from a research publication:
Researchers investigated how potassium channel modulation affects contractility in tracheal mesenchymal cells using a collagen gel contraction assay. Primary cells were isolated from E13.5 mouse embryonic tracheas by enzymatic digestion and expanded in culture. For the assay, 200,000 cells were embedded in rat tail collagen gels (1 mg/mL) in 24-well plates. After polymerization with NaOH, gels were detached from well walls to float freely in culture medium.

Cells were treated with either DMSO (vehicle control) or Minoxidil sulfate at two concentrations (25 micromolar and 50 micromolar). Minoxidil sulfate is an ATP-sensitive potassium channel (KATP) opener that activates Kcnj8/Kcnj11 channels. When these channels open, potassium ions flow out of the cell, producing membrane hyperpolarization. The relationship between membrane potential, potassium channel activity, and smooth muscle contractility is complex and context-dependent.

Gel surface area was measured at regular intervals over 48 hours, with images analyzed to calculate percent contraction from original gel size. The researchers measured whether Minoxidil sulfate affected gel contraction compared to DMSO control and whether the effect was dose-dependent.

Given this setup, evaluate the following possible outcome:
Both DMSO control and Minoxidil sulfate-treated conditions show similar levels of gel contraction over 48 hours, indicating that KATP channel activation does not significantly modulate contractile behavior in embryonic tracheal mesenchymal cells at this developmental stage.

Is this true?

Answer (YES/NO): YES